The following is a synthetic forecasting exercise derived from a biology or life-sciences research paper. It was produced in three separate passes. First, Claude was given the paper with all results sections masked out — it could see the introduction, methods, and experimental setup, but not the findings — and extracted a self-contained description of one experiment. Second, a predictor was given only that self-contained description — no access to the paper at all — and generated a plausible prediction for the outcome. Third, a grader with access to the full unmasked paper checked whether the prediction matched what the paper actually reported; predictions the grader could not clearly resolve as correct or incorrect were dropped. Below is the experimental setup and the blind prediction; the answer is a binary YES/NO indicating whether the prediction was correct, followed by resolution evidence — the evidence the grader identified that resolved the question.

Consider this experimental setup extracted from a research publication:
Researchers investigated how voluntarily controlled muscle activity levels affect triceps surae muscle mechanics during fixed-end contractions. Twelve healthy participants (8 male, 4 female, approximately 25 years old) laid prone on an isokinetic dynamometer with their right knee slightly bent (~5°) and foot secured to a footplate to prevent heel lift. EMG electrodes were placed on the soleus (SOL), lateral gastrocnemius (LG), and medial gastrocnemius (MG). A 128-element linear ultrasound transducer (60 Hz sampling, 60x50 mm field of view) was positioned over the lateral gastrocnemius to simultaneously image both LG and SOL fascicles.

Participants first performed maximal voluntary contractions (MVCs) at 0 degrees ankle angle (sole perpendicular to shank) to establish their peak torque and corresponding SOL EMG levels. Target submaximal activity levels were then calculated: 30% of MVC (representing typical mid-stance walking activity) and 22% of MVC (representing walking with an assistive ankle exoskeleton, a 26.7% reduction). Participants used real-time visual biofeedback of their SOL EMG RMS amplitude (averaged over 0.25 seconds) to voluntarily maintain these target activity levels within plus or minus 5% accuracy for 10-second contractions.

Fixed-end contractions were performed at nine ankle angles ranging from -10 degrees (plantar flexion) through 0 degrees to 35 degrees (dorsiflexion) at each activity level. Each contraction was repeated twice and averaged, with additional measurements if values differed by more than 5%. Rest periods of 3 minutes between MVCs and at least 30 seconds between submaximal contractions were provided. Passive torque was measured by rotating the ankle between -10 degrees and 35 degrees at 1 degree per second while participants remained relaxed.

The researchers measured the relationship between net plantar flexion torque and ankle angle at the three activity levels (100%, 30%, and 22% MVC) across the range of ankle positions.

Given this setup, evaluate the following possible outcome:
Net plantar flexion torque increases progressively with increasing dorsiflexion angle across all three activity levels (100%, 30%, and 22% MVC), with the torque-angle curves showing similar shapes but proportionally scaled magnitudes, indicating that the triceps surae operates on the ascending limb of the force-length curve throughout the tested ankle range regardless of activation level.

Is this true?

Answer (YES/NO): NO